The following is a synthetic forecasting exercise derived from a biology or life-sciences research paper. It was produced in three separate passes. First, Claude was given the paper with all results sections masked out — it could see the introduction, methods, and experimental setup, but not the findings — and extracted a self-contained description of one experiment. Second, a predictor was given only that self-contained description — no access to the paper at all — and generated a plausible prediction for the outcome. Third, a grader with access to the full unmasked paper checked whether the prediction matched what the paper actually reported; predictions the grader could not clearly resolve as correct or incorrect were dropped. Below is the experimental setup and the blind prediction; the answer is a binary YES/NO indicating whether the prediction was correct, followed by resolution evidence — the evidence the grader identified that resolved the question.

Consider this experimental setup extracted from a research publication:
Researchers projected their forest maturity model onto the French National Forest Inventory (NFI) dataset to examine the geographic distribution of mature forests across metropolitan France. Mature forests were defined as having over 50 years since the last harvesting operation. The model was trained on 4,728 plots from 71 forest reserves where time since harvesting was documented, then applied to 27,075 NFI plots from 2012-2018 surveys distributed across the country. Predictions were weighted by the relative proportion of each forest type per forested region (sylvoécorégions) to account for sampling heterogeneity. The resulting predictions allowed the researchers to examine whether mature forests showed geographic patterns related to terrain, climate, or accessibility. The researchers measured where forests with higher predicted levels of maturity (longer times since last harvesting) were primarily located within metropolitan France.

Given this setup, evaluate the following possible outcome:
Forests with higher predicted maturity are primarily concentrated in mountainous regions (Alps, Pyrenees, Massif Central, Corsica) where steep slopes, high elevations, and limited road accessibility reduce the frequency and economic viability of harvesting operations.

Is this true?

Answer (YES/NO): YES